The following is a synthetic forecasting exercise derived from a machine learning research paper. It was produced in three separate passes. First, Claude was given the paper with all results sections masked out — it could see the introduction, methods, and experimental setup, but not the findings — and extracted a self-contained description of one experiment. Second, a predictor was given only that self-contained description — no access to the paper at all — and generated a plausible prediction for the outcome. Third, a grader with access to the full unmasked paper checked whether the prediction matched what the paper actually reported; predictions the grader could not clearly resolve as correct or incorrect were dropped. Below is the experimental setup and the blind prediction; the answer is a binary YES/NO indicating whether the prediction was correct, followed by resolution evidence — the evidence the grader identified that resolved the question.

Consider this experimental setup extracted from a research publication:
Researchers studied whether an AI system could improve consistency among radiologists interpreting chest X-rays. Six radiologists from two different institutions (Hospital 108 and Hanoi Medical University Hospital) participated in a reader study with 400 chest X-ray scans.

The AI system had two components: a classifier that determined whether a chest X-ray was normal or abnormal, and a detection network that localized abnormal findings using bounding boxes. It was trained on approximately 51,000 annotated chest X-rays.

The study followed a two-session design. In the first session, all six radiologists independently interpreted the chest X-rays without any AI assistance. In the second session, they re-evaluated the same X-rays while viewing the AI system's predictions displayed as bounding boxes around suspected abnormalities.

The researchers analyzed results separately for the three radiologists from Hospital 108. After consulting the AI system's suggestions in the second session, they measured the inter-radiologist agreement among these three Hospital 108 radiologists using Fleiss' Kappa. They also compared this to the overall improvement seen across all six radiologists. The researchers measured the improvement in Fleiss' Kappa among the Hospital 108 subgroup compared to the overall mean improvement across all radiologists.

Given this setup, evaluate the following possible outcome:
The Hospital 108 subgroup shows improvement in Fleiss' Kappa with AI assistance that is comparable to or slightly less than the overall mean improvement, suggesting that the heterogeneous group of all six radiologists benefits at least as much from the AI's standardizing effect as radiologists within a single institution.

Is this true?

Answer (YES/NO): NO